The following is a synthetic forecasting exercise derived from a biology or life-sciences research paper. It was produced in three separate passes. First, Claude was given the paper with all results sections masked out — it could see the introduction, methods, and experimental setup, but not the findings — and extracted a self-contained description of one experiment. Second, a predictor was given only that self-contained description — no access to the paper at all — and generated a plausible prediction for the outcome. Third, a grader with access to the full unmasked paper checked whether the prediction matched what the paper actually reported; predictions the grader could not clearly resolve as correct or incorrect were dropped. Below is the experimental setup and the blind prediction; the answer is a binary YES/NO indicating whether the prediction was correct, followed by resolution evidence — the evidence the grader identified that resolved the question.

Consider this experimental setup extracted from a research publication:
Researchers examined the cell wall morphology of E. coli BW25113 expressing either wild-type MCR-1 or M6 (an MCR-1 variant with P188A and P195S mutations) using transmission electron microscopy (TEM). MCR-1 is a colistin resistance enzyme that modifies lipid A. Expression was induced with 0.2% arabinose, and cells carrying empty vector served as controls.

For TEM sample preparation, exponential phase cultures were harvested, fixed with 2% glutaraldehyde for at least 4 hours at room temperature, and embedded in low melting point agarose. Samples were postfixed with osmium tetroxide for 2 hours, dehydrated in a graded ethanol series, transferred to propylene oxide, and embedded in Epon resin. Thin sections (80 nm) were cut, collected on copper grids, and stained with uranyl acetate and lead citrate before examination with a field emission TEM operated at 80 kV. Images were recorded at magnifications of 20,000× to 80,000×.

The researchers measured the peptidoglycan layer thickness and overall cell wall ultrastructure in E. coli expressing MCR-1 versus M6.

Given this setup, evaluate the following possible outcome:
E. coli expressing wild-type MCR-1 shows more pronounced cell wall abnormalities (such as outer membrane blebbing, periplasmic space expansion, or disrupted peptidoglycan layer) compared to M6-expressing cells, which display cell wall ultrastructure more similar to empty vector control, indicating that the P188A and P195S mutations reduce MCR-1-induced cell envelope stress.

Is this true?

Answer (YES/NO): NO